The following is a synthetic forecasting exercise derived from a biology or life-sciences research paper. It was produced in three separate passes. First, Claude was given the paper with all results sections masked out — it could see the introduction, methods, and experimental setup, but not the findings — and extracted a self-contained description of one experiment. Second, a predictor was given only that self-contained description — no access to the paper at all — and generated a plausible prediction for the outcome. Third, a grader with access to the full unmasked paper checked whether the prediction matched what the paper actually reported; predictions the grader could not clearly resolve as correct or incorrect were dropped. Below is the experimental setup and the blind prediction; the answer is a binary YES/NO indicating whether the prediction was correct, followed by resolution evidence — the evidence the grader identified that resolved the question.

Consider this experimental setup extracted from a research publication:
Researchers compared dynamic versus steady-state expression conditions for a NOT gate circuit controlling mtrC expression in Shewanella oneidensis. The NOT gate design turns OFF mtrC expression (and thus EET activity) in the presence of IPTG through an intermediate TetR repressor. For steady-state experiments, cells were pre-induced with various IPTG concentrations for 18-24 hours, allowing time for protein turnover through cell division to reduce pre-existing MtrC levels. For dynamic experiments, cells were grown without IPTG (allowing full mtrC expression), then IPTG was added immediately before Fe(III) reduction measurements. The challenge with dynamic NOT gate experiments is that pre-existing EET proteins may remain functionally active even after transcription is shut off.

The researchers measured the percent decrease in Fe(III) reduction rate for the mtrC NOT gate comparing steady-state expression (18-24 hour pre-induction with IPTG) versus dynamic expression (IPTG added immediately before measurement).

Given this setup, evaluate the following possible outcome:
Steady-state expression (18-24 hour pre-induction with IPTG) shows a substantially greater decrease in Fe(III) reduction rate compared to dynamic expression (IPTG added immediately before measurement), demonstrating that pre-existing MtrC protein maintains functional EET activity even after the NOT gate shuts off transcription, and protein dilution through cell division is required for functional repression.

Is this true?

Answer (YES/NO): YES